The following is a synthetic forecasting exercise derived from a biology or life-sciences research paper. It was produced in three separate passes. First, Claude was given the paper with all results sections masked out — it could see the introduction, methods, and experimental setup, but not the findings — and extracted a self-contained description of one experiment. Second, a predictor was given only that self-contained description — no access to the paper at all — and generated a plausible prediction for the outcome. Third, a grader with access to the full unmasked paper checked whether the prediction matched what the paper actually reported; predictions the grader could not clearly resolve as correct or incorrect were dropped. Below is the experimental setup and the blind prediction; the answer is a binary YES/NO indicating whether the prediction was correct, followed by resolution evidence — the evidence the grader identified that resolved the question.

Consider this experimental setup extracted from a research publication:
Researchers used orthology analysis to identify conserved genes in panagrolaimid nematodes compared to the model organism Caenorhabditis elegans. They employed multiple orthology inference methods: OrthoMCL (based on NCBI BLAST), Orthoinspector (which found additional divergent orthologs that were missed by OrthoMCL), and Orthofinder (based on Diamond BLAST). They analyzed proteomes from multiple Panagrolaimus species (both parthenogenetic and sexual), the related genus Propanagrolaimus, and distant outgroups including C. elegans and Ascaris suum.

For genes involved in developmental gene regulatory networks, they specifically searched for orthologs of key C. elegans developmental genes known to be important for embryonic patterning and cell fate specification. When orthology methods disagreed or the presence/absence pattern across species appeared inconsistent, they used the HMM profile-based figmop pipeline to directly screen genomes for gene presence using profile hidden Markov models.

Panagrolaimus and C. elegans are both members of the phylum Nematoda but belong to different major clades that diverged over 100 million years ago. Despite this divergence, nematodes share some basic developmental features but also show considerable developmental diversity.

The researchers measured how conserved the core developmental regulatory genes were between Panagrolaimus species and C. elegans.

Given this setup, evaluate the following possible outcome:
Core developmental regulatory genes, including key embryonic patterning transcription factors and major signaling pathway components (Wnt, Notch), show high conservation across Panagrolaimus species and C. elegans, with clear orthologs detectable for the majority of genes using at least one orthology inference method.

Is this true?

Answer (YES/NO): NO